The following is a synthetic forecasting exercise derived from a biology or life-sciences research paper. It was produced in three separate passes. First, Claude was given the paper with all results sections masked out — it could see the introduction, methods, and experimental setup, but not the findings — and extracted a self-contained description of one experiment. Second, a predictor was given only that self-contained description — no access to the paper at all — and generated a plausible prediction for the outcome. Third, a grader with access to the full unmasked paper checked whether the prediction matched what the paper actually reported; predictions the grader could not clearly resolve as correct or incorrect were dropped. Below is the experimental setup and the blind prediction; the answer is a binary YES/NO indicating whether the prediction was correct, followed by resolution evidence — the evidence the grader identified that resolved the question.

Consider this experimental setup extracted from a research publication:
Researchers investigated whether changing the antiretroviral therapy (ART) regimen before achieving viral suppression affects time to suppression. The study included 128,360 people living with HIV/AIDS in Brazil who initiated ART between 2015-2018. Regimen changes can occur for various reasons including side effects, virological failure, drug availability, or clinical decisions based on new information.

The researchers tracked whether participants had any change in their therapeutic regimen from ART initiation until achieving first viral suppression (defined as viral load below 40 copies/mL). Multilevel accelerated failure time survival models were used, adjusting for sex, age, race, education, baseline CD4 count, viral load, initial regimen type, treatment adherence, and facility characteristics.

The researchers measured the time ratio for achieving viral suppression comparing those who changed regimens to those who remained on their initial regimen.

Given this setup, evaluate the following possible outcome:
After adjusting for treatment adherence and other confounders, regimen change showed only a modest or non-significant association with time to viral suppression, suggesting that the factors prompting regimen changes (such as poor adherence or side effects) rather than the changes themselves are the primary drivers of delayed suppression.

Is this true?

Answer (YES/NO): NO